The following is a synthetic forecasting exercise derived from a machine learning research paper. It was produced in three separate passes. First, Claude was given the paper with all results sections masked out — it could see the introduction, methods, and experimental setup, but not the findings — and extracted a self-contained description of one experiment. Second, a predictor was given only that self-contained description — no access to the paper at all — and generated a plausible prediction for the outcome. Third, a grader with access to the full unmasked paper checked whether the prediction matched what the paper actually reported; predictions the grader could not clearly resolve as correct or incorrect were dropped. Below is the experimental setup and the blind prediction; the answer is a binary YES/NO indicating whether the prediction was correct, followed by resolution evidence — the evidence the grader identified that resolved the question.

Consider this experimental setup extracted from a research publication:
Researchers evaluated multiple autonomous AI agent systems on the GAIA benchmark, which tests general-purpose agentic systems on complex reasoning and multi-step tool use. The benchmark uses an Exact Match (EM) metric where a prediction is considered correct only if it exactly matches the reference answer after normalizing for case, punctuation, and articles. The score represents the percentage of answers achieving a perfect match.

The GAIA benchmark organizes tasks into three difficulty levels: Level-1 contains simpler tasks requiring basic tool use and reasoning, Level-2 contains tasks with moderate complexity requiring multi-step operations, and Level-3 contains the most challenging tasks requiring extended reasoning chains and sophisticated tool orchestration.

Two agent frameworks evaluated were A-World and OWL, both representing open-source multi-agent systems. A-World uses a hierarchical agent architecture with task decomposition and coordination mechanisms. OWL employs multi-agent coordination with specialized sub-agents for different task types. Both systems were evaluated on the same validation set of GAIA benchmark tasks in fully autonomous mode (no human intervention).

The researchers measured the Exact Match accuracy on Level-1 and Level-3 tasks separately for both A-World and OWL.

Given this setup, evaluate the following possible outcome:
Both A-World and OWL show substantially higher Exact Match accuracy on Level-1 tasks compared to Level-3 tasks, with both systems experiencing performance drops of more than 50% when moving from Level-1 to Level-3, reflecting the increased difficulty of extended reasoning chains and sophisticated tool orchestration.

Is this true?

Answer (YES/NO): YES